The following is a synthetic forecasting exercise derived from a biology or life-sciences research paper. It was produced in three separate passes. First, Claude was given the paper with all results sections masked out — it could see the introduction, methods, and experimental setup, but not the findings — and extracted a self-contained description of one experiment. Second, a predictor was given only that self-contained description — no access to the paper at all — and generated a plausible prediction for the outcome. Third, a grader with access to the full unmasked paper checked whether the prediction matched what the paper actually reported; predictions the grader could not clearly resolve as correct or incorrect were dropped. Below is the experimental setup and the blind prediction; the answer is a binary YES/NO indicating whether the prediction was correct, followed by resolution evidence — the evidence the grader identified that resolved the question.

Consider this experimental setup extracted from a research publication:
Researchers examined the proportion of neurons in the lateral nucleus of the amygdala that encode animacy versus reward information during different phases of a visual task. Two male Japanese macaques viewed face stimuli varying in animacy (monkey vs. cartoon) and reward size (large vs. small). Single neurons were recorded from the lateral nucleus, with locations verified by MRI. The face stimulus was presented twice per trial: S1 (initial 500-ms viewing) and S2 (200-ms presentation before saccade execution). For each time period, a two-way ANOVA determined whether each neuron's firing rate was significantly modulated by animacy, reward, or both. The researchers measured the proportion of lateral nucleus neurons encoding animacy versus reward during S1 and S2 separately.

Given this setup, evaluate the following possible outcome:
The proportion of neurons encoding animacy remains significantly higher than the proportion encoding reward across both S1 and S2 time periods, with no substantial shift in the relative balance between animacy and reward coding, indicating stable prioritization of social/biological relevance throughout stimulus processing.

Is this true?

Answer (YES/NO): NO